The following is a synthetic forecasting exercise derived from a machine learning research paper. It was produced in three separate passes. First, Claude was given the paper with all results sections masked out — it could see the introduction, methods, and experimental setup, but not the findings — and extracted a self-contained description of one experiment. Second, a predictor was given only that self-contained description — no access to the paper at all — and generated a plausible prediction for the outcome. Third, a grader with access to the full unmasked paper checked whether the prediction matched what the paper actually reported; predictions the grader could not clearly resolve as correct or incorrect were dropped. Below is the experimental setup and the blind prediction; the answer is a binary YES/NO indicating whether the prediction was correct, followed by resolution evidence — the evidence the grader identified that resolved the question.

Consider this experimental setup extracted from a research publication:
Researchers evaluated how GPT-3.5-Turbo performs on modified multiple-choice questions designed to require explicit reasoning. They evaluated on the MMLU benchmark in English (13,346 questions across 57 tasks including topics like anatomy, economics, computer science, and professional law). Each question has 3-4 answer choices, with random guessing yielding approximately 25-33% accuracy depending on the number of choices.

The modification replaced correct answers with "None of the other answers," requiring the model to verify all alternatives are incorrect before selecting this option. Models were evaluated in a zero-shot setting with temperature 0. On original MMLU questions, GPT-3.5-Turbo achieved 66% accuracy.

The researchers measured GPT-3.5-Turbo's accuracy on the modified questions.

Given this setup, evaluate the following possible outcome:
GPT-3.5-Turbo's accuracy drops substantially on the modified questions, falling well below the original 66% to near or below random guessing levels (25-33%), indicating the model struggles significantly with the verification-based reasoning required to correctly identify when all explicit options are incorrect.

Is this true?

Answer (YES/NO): YES